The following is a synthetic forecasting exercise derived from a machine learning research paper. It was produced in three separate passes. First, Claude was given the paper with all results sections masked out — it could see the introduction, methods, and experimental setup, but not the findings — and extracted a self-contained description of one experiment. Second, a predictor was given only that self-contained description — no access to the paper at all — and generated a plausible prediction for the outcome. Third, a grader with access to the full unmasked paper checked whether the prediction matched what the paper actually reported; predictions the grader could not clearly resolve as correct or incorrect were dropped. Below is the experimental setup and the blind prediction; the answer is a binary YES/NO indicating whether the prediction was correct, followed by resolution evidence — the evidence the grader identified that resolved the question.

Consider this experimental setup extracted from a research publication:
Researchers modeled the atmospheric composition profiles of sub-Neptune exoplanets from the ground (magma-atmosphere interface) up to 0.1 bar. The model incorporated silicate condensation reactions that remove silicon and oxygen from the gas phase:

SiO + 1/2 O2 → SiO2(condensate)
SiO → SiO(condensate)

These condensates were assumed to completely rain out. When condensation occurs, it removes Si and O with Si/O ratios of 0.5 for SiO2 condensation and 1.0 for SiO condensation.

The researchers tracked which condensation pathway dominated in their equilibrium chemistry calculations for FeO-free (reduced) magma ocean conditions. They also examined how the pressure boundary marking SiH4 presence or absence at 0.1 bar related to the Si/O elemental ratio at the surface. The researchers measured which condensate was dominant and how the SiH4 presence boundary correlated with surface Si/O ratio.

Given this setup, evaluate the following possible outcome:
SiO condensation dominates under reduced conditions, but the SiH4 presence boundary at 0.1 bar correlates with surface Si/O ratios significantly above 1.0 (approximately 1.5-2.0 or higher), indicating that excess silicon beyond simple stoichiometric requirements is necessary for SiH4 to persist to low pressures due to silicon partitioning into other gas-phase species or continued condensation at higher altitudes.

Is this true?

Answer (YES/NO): NO